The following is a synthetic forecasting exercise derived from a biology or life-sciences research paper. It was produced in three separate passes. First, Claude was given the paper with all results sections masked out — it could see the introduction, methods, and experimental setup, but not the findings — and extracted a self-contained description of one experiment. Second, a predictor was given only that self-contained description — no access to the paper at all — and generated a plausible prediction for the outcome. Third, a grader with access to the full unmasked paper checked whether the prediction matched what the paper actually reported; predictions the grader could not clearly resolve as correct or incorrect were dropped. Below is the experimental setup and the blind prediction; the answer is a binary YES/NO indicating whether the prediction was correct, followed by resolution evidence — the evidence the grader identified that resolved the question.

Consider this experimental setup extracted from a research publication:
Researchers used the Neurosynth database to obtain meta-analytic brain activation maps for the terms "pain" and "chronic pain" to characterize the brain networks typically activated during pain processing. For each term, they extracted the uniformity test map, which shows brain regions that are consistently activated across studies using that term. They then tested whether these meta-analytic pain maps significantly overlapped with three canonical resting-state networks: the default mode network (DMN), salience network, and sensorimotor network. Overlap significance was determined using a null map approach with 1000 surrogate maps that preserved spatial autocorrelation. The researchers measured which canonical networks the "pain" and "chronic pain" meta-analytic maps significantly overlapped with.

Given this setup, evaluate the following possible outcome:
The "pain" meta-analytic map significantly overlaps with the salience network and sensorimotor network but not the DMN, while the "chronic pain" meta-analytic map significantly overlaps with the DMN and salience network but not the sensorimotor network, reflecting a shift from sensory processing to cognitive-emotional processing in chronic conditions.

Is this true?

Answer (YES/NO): NO